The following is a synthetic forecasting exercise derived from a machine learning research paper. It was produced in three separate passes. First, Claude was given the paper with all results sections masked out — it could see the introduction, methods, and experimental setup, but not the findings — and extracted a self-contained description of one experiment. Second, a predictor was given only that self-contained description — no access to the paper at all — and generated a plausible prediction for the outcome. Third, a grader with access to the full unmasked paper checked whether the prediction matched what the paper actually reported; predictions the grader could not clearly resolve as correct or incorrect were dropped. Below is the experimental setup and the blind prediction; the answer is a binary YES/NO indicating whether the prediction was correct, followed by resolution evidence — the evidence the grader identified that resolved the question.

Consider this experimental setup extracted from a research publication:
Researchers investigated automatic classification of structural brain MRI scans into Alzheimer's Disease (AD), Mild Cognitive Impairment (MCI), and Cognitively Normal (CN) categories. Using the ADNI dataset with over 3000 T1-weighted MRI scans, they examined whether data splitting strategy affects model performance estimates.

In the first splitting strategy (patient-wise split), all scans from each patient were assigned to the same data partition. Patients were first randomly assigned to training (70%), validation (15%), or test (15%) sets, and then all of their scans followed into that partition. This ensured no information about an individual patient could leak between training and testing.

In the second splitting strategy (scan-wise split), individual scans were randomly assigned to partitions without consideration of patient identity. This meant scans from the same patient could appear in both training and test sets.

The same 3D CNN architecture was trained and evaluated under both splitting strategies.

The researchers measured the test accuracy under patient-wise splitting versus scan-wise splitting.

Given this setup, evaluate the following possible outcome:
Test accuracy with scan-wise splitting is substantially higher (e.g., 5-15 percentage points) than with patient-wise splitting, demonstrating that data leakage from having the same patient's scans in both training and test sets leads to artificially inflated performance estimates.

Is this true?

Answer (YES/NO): YES